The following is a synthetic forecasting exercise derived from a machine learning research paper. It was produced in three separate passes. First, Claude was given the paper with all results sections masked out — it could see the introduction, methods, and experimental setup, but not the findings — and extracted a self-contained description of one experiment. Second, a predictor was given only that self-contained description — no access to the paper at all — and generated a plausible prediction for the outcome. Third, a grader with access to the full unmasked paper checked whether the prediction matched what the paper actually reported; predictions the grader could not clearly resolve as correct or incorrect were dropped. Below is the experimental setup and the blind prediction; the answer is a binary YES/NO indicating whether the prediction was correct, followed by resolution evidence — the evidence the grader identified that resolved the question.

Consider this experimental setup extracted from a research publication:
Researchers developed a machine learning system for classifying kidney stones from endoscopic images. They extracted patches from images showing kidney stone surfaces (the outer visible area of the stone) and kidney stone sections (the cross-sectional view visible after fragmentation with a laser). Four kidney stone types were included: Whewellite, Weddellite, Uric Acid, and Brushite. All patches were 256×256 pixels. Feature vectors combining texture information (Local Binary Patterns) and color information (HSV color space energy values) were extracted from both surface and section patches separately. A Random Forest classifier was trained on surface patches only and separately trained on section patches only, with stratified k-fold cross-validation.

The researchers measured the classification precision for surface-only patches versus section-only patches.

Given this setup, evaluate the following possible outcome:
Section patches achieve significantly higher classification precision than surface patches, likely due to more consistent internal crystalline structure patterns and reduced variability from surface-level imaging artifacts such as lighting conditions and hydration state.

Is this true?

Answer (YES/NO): NO